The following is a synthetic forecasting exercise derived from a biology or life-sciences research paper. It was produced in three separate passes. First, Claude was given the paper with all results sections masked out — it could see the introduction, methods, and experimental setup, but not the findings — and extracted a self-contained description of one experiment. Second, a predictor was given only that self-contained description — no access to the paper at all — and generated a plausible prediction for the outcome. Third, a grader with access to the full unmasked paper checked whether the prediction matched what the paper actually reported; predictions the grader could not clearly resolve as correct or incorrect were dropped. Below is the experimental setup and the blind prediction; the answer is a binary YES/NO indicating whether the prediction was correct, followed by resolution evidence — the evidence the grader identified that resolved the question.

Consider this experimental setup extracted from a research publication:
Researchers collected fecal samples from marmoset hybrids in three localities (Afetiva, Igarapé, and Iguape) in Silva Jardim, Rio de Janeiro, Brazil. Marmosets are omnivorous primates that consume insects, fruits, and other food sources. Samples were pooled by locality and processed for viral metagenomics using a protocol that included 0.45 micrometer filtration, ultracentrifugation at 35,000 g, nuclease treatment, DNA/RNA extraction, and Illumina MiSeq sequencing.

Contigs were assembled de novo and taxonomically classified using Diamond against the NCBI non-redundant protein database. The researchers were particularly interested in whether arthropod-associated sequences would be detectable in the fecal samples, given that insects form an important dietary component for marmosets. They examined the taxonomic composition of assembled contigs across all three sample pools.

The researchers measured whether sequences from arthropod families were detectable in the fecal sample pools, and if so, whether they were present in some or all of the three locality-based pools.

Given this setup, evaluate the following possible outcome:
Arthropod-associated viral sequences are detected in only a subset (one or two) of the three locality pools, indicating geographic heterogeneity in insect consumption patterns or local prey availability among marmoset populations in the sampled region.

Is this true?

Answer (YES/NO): NO